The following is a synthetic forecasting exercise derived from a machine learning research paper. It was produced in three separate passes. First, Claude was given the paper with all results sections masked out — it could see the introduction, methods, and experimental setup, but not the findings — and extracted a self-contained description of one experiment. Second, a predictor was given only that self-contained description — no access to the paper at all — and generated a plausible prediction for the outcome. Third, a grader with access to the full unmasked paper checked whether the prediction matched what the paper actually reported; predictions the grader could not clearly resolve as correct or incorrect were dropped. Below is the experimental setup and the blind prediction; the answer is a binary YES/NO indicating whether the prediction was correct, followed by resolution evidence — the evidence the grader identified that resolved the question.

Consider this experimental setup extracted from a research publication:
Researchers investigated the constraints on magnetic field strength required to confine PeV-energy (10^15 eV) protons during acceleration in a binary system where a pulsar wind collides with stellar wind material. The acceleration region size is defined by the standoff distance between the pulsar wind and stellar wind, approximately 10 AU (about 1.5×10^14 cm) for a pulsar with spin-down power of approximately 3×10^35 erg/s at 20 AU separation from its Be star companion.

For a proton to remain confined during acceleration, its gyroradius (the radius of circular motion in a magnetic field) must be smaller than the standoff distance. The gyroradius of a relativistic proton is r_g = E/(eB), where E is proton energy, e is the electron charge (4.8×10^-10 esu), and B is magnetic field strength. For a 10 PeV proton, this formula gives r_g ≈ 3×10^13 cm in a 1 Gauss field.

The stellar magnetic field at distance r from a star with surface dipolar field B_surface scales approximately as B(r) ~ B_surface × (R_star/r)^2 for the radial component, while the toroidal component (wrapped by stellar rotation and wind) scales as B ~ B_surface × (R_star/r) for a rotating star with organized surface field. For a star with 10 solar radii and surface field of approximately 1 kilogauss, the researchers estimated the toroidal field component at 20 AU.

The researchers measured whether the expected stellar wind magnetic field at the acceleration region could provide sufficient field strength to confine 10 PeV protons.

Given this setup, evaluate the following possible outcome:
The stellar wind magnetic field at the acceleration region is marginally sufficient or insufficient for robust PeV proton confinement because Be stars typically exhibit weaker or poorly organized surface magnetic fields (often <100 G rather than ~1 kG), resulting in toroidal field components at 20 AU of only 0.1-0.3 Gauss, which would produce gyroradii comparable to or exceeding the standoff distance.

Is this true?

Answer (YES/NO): NO